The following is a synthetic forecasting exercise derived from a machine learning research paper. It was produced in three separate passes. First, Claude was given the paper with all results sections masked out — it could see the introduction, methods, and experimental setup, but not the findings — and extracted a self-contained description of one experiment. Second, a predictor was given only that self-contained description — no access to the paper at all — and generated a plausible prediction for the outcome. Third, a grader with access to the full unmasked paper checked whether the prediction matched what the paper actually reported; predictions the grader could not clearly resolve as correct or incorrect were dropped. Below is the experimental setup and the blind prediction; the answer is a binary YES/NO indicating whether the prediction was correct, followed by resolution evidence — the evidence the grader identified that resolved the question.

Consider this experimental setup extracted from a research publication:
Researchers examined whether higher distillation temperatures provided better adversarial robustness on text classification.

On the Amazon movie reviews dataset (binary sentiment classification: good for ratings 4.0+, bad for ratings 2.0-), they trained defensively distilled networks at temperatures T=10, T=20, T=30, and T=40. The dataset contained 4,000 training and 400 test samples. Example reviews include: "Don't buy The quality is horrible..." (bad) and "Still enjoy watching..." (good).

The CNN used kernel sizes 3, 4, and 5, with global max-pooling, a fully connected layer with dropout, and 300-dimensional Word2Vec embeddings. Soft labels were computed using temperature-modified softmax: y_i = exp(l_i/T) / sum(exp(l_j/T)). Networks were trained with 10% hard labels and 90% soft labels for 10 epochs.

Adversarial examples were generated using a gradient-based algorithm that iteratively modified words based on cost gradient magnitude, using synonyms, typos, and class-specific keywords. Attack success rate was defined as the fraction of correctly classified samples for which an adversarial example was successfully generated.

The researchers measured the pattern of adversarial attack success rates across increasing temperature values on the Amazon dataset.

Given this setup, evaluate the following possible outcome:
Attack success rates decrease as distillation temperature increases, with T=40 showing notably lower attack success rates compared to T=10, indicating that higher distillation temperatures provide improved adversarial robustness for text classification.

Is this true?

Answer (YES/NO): NO